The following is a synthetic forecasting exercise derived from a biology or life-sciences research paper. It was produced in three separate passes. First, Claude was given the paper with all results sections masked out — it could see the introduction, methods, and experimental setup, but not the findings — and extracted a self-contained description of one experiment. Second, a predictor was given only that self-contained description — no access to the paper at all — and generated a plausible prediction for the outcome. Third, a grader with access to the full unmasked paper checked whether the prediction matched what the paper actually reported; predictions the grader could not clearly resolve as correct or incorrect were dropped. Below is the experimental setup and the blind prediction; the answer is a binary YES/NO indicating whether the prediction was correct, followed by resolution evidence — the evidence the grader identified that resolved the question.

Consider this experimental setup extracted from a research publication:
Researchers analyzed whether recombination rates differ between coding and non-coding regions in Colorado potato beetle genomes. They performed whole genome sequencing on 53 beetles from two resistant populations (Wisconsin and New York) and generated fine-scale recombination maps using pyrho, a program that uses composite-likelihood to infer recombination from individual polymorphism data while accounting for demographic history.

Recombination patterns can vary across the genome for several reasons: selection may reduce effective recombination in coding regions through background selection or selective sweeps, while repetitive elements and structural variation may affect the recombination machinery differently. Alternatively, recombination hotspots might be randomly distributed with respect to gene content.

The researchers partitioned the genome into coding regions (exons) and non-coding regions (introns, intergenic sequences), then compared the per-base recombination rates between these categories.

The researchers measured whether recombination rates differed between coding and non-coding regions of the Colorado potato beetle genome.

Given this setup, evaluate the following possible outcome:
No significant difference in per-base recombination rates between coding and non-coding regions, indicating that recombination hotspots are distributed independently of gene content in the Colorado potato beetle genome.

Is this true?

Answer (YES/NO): YES